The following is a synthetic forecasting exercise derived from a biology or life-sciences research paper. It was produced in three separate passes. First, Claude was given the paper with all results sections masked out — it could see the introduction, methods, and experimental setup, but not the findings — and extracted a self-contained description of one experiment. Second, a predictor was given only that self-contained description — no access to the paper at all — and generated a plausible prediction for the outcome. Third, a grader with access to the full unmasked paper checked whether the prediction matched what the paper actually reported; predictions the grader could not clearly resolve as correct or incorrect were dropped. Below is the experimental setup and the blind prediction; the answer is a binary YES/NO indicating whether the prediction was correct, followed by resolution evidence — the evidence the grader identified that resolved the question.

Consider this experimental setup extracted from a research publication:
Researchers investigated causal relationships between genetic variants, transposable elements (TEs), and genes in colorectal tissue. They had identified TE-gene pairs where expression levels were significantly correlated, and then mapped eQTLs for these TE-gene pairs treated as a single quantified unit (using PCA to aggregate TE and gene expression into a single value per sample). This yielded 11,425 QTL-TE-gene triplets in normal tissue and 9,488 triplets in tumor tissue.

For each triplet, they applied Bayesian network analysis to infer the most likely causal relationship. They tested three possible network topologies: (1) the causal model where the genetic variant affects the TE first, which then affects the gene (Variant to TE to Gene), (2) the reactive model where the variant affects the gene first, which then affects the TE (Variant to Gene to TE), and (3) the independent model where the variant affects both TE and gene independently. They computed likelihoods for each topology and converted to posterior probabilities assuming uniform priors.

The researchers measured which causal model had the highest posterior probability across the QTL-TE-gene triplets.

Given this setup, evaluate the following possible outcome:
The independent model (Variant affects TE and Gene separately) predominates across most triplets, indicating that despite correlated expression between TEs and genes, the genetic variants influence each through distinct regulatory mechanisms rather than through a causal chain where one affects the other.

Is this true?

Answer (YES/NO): NO